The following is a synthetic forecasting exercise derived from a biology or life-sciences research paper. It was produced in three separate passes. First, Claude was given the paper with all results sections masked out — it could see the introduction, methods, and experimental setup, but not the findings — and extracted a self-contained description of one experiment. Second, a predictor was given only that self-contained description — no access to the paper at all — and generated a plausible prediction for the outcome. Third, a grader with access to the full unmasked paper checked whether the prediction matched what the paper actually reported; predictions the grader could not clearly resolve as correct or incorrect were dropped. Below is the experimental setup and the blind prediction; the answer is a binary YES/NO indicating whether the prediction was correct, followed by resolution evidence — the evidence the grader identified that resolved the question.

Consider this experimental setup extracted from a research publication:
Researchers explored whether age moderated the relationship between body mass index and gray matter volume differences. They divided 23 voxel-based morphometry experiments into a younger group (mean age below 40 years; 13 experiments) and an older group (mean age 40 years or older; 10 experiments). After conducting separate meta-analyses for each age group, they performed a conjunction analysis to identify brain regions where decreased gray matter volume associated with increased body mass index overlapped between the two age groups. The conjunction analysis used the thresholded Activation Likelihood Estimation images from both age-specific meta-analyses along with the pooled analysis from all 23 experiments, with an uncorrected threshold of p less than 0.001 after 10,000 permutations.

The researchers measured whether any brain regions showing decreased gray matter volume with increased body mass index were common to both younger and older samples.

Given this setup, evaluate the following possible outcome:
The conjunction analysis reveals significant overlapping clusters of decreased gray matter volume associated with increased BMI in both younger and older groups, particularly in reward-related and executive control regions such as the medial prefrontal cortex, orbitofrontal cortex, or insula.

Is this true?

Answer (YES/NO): NO